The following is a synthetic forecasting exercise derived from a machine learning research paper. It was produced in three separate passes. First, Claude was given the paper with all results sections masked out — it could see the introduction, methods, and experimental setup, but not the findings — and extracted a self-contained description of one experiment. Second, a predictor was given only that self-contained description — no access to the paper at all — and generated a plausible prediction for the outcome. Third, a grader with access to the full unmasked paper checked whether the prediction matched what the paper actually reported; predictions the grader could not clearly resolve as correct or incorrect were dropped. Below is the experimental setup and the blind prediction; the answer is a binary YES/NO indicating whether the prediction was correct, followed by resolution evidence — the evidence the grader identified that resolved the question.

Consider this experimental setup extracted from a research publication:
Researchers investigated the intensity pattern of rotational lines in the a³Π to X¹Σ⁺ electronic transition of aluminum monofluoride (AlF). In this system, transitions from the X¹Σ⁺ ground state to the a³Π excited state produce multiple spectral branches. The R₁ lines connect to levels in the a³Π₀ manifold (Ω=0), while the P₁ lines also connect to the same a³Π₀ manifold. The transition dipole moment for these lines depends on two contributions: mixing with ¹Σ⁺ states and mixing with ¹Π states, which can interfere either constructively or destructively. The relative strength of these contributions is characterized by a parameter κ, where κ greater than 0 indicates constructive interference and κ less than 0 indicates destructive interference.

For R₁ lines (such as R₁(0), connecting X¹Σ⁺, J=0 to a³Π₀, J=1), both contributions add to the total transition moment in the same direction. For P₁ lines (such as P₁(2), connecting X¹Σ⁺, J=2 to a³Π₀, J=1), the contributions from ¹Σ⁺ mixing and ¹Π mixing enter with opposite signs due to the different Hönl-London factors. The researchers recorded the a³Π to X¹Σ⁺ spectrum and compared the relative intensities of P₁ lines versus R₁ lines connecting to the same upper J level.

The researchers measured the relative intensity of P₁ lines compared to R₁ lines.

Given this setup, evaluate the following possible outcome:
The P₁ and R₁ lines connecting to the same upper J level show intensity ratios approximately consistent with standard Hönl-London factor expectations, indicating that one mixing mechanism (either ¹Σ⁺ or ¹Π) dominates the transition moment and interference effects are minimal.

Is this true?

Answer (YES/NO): NO